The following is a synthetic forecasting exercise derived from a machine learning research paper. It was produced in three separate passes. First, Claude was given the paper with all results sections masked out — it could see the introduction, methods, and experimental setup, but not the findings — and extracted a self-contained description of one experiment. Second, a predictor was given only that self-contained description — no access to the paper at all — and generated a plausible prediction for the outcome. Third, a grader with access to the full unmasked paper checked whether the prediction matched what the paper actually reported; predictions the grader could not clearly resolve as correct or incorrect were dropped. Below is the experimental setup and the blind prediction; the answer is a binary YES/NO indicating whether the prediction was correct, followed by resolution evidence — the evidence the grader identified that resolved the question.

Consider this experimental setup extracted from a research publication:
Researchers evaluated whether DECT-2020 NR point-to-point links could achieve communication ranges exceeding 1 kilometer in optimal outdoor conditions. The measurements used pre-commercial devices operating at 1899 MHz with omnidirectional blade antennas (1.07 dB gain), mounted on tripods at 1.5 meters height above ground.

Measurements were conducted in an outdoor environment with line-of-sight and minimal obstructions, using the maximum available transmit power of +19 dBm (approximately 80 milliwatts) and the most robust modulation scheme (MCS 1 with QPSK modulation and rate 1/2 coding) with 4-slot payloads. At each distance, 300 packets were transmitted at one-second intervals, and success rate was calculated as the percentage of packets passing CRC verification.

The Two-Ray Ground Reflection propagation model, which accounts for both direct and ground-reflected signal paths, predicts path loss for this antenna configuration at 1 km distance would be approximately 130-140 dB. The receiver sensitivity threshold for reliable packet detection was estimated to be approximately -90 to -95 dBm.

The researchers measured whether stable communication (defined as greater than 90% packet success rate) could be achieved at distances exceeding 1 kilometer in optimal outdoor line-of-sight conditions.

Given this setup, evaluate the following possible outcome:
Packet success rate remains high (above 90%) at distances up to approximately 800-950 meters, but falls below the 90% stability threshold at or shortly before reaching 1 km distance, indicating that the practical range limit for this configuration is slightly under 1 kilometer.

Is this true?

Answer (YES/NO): NO